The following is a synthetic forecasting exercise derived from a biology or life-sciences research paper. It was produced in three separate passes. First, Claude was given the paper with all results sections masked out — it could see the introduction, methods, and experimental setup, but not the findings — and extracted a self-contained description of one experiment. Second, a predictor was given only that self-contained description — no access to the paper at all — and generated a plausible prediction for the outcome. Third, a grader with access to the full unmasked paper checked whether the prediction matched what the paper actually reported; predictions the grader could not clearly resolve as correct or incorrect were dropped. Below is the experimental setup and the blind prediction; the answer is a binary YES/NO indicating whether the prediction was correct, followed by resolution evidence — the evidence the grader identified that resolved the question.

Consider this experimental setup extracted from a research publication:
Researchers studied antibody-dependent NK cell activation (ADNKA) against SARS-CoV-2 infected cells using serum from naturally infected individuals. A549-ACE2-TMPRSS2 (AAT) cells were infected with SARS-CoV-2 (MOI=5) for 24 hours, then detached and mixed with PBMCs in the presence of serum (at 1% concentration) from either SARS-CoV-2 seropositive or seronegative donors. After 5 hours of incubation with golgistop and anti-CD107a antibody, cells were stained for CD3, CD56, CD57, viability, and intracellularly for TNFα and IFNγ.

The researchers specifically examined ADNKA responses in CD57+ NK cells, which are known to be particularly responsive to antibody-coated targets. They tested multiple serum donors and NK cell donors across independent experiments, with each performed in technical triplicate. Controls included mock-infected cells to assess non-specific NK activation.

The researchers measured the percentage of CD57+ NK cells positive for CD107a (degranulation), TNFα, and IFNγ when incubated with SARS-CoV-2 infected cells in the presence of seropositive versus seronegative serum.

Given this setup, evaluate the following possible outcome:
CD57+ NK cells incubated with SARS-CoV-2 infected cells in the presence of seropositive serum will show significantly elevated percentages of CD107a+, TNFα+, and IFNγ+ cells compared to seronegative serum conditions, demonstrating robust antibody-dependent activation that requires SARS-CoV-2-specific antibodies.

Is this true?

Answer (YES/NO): YES